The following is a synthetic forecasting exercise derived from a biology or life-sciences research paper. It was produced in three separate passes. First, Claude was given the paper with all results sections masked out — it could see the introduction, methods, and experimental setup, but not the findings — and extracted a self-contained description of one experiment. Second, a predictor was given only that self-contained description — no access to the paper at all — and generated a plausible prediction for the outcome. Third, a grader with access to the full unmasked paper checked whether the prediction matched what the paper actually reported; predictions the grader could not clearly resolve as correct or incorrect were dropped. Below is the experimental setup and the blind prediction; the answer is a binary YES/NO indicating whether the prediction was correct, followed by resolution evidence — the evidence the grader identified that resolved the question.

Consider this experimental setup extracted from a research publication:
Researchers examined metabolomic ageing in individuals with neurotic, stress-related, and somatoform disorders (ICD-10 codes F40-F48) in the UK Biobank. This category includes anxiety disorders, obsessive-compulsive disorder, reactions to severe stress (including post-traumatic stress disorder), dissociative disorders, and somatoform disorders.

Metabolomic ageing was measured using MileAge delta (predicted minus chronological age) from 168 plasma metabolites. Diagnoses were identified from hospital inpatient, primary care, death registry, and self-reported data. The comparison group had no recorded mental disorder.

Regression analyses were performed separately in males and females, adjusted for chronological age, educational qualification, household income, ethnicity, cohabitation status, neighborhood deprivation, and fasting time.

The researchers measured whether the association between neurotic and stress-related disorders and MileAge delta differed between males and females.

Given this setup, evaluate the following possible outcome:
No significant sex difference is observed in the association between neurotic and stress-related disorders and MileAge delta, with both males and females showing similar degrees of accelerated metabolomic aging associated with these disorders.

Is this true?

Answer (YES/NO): NO